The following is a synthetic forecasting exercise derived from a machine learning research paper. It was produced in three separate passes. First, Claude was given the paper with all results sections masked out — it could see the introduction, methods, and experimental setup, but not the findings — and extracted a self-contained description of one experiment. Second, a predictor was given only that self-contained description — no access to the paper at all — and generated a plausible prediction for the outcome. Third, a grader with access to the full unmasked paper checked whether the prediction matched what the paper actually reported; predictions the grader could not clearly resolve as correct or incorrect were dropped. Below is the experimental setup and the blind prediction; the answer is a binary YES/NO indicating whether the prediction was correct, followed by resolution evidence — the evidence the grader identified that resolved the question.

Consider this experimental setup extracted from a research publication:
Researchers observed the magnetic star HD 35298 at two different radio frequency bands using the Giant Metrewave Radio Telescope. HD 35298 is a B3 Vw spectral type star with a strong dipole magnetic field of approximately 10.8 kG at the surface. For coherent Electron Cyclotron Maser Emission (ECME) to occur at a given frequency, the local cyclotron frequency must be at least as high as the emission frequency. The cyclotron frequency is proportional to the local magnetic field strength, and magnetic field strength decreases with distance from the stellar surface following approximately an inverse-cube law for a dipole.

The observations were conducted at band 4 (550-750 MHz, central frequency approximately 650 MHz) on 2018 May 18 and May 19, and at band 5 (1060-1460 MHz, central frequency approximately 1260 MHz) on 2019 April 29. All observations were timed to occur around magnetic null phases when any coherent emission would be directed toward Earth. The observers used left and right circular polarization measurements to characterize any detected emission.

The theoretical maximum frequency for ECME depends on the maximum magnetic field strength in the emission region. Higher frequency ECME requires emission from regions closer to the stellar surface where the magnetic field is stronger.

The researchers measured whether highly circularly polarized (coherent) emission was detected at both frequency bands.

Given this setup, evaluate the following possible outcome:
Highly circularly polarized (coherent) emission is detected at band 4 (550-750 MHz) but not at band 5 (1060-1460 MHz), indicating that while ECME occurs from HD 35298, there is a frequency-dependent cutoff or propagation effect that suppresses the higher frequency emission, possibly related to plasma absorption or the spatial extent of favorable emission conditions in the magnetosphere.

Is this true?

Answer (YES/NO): NO